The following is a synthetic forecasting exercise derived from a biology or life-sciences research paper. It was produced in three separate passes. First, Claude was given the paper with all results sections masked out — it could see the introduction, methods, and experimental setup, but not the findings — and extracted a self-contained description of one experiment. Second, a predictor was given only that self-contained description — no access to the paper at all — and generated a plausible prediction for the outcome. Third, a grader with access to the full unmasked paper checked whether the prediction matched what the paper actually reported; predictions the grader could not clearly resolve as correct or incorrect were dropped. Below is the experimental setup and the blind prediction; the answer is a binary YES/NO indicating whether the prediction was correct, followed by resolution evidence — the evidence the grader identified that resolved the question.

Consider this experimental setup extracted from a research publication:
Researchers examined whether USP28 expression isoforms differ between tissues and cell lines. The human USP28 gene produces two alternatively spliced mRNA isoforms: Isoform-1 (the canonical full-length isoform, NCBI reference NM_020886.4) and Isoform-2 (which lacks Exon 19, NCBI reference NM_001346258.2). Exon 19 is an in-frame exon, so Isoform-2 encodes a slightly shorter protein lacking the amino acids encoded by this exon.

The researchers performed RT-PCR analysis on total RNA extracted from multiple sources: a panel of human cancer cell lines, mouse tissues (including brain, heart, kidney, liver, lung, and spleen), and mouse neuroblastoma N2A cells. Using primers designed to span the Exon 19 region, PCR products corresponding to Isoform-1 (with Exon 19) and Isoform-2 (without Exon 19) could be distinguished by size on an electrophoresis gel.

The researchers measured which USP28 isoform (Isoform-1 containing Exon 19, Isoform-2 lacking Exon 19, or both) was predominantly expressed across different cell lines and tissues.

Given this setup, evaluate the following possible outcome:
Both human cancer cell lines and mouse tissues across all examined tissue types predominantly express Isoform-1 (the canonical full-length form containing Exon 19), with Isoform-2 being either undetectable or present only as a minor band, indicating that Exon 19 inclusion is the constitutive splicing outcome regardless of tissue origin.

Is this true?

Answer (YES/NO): NO